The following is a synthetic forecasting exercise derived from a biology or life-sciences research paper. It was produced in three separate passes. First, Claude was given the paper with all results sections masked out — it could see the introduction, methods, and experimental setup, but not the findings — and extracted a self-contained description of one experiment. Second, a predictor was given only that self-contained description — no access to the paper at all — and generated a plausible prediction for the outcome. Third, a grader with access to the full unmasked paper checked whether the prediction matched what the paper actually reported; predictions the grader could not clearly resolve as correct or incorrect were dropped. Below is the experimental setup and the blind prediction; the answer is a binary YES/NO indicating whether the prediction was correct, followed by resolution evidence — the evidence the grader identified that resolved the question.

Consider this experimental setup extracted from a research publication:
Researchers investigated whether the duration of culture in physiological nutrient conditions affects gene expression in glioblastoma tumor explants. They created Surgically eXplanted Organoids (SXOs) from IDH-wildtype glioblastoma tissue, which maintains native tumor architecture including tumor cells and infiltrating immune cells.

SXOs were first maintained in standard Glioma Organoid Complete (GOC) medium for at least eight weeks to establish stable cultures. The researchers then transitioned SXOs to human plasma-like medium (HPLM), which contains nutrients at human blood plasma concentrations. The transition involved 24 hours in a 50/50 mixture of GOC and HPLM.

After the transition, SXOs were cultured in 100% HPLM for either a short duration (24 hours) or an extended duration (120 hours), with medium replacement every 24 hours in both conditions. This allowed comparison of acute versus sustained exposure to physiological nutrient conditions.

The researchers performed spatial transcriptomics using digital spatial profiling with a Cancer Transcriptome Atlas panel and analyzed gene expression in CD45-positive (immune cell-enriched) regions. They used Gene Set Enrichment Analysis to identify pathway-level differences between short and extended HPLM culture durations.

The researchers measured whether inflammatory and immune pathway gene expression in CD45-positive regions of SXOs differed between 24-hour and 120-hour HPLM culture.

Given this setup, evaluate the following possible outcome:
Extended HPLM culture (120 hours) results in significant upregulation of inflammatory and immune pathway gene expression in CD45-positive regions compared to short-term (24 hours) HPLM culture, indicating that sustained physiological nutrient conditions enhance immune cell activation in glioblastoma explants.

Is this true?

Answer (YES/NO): YES